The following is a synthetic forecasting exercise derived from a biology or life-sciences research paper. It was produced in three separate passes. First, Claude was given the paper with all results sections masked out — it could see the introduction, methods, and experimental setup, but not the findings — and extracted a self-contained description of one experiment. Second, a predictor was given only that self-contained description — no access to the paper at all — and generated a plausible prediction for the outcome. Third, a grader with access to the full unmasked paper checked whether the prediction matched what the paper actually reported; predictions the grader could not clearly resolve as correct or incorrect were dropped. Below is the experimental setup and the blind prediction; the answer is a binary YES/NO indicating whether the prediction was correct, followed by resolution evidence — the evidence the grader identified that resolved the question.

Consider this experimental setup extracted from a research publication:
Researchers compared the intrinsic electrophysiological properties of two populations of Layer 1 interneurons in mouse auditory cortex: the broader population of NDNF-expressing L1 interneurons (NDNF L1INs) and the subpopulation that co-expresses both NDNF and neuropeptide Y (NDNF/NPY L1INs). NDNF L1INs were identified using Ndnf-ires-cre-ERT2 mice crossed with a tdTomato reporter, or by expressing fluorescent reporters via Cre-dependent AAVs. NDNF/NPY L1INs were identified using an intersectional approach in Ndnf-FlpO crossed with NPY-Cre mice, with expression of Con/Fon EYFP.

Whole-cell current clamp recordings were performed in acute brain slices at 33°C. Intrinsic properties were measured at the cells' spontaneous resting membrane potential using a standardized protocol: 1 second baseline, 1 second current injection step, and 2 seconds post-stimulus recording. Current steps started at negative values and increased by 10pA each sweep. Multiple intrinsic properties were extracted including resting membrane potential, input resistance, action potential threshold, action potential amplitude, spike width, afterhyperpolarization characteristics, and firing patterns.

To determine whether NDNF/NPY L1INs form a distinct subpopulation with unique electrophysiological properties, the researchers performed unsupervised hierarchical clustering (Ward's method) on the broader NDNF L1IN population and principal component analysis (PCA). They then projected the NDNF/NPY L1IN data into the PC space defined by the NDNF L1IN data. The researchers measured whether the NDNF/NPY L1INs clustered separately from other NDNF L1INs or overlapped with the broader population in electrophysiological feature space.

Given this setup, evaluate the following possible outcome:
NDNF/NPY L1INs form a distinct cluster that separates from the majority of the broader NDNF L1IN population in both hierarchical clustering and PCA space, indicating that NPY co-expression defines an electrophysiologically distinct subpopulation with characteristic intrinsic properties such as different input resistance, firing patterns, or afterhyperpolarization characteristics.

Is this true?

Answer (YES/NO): NO